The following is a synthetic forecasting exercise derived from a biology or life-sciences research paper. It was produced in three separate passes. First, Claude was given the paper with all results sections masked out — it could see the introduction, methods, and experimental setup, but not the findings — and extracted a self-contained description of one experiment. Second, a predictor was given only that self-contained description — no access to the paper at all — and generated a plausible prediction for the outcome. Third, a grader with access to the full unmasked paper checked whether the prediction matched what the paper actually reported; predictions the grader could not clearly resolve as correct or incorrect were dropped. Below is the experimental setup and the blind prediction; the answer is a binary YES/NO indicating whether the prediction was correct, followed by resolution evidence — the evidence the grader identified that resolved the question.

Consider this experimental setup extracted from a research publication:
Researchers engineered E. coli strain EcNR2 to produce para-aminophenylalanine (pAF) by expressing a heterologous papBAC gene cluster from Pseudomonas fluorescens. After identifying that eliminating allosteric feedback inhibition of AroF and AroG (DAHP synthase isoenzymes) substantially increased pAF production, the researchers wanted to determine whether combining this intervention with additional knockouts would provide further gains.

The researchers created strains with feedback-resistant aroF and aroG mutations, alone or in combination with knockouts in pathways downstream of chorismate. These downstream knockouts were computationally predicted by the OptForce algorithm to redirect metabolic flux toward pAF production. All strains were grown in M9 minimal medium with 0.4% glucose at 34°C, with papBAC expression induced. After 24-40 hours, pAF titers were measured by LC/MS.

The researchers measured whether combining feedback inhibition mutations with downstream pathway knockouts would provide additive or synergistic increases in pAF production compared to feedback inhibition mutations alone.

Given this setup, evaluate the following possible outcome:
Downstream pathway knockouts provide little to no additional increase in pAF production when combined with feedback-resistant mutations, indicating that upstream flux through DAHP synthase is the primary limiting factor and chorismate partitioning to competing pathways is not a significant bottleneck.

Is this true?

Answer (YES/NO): YES